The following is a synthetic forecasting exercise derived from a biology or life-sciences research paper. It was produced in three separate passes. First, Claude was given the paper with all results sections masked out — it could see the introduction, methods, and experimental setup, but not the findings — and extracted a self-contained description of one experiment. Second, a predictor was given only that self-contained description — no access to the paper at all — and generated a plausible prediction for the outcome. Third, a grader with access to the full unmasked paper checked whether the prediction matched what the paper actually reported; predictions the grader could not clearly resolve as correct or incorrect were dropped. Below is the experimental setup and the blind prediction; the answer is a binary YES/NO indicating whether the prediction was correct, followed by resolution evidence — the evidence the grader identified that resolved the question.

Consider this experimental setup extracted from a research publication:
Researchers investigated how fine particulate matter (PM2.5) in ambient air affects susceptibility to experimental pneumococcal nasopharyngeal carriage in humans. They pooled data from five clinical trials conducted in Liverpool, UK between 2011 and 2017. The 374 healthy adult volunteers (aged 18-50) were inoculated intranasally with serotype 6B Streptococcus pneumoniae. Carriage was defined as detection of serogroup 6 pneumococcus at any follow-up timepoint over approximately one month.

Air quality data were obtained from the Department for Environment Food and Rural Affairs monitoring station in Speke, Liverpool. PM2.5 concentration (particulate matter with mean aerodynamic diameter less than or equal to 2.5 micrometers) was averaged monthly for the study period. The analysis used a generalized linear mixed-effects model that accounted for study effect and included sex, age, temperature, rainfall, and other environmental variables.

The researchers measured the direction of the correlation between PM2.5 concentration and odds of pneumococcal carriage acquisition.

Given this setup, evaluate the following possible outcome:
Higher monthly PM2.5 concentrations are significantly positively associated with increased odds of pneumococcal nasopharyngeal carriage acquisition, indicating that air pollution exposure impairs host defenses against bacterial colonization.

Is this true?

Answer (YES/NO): NO